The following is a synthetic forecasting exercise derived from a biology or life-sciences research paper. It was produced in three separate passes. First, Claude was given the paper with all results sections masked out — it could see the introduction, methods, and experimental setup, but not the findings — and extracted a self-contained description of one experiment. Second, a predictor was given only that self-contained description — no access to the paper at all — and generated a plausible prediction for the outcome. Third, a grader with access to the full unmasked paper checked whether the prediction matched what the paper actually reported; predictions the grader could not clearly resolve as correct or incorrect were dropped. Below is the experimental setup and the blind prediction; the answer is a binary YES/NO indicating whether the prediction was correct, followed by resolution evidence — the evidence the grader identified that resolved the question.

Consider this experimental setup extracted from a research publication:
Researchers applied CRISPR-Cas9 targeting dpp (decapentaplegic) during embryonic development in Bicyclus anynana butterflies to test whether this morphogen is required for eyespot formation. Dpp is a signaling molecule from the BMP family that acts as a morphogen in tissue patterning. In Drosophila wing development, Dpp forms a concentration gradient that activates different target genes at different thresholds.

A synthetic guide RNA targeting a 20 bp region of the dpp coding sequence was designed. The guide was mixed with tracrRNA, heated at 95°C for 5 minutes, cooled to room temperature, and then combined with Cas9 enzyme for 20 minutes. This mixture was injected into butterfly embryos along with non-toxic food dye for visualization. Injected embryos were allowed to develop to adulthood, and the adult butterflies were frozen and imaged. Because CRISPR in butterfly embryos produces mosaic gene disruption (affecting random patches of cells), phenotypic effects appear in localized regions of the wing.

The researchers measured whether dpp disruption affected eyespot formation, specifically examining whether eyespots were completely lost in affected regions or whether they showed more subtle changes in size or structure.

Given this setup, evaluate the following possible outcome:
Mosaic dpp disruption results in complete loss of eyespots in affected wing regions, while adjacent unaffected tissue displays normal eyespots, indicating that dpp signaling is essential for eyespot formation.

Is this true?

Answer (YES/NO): NO